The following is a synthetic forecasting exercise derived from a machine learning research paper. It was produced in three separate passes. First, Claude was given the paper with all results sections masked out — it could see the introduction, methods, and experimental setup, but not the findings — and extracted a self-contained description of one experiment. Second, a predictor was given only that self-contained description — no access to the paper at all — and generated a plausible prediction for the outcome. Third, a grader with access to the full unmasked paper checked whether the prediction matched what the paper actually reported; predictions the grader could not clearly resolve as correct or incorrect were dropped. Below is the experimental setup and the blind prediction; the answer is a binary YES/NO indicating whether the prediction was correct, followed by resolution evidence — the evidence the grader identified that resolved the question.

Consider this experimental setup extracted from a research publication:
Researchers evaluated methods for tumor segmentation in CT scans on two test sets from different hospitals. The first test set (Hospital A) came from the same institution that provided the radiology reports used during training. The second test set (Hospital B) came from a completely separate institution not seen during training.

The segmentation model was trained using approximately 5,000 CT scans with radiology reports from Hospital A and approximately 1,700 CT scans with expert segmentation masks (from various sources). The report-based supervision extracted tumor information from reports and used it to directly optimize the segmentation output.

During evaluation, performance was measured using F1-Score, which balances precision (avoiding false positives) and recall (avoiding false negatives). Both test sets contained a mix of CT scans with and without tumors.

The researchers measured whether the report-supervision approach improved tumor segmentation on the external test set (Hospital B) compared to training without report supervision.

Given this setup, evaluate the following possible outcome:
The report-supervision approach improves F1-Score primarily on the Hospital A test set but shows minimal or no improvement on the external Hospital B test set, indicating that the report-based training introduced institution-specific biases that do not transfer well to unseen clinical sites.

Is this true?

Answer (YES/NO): NO